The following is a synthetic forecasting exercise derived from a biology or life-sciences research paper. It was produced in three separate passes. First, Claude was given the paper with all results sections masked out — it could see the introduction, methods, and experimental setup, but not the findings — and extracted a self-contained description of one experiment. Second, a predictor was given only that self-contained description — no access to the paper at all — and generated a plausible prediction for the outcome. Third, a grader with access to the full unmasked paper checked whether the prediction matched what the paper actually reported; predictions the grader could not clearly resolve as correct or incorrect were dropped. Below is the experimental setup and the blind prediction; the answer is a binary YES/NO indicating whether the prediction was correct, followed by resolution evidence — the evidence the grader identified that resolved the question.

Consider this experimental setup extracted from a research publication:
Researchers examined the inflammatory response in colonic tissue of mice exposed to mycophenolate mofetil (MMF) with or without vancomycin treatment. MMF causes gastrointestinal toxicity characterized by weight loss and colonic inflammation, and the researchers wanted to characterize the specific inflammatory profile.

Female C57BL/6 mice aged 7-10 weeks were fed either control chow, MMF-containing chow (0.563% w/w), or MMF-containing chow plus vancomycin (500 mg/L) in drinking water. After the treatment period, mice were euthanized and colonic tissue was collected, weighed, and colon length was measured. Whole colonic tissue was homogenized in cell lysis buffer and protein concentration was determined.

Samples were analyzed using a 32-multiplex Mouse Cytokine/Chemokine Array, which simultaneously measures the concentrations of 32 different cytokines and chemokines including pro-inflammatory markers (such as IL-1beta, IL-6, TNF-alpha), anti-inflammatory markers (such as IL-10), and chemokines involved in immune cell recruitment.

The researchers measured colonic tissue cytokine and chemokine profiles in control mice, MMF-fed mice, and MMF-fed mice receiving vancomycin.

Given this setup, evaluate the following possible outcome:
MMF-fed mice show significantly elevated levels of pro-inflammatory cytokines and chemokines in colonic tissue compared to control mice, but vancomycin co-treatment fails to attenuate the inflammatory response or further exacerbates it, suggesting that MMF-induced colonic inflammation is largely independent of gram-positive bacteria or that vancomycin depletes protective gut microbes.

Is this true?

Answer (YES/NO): NO